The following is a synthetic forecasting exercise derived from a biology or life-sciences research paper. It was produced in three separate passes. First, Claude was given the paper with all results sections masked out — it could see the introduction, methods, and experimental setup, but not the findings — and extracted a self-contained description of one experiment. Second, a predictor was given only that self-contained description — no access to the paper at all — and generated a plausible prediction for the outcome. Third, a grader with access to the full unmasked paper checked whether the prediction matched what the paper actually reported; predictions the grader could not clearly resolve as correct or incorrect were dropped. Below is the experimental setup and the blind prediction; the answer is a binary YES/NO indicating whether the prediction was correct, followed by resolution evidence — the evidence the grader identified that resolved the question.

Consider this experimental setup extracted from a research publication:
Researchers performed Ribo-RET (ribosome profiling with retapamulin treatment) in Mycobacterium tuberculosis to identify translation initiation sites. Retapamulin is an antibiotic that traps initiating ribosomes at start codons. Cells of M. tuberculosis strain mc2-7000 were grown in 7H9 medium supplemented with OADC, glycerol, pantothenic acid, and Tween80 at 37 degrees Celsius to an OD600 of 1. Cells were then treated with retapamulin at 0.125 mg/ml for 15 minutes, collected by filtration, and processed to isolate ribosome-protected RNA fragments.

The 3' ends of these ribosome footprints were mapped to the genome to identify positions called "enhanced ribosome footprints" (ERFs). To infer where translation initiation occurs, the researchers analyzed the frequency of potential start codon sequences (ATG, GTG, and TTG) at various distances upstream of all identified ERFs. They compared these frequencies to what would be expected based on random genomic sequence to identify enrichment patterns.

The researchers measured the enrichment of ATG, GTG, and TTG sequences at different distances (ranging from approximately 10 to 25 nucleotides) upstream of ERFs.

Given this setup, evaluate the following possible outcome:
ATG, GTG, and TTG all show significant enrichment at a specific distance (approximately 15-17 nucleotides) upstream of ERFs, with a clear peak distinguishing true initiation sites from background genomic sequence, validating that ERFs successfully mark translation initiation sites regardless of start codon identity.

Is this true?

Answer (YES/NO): YES